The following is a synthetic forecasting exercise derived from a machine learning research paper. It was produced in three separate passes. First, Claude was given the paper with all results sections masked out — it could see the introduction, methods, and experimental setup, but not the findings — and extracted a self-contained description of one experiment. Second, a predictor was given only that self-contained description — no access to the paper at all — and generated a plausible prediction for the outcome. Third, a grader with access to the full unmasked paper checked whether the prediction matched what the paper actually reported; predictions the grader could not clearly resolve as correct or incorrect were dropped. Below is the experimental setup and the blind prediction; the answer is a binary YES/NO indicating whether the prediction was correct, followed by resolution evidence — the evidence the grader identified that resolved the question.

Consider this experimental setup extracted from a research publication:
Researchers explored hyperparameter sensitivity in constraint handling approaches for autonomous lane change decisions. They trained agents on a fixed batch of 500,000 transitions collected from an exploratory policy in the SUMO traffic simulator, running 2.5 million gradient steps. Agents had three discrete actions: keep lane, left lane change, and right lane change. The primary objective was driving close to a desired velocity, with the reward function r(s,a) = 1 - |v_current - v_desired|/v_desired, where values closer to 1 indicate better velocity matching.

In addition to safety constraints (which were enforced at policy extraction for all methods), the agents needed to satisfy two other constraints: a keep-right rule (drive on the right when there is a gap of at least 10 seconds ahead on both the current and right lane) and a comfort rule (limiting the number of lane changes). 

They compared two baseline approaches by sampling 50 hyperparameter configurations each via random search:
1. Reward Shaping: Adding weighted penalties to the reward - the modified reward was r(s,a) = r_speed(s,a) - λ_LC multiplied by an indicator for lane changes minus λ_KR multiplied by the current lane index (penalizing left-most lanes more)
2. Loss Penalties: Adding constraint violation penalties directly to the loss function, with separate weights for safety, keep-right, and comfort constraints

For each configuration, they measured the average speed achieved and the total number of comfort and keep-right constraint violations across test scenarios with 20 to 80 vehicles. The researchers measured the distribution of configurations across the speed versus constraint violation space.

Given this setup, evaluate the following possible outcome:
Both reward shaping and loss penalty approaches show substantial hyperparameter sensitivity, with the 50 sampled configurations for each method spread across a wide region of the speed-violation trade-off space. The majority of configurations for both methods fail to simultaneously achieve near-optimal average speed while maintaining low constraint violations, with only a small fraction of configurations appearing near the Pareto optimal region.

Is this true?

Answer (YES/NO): YES